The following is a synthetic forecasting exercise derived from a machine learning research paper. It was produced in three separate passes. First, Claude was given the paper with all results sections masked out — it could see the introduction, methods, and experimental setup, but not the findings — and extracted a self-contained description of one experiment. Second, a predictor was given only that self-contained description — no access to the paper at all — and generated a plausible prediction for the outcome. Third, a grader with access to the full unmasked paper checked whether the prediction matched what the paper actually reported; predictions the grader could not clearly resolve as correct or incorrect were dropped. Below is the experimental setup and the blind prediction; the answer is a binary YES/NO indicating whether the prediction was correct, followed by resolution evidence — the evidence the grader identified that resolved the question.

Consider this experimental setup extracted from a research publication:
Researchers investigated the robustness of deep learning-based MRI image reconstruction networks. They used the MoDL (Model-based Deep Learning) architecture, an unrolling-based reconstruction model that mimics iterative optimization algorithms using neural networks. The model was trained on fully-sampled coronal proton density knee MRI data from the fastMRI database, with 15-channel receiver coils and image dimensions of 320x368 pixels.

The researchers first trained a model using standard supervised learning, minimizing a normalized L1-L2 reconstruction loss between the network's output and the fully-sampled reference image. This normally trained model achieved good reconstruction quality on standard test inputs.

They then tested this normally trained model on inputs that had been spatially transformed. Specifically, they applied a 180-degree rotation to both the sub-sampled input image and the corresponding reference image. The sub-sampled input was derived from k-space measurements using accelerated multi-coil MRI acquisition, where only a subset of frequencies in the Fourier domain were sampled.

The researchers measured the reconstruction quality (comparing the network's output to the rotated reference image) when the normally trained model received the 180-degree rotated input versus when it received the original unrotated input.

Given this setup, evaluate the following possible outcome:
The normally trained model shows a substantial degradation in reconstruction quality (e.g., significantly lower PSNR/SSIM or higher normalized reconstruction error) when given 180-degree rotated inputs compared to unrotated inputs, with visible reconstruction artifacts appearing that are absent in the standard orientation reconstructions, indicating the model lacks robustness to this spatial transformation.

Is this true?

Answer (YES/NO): YES